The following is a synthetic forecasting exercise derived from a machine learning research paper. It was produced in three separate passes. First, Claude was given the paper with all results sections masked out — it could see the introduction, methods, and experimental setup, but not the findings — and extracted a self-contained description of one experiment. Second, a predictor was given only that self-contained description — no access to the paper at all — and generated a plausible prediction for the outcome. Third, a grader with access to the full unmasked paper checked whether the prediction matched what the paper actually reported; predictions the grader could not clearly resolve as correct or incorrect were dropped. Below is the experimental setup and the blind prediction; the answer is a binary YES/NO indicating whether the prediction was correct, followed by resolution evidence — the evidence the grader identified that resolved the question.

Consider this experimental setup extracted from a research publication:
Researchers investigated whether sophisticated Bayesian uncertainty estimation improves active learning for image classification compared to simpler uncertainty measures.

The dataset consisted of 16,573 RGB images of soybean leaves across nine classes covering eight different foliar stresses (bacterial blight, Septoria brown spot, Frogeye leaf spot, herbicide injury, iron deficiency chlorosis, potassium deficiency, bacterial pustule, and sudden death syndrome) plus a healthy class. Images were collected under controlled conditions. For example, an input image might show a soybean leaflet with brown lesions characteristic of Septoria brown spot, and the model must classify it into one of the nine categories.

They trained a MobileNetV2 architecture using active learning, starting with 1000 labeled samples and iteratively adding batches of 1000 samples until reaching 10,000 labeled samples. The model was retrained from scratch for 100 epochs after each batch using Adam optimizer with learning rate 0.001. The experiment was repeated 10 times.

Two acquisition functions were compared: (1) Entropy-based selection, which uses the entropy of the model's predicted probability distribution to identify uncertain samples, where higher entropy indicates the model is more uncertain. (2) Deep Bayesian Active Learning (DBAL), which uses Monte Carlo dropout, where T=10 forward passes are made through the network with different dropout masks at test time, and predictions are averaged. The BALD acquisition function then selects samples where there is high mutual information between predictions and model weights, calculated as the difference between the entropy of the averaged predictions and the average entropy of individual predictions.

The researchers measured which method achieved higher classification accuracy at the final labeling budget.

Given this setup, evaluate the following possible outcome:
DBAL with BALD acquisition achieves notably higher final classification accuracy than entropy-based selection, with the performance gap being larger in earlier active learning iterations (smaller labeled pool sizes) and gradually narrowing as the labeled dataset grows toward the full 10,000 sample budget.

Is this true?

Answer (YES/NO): NO